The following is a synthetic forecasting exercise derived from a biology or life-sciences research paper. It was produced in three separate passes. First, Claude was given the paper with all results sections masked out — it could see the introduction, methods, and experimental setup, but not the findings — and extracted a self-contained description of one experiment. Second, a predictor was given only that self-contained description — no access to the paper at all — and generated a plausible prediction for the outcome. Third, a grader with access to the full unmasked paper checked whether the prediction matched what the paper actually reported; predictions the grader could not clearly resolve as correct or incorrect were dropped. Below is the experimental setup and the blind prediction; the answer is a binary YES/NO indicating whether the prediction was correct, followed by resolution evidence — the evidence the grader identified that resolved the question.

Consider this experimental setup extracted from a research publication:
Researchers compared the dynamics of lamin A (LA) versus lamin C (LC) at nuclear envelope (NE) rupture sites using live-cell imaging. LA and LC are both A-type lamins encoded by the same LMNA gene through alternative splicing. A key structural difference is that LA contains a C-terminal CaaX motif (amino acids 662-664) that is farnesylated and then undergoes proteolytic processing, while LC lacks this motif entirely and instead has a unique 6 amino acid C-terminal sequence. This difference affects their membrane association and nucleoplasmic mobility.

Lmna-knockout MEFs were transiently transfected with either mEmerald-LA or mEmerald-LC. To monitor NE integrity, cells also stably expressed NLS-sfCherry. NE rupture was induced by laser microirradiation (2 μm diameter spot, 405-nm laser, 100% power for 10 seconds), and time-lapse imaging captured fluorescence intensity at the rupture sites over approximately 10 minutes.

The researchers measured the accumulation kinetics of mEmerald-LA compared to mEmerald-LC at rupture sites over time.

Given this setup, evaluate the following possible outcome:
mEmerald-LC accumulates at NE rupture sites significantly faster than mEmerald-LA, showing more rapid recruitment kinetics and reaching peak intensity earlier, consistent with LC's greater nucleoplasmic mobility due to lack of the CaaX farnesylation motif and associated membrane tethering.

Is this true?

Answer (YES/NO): YES